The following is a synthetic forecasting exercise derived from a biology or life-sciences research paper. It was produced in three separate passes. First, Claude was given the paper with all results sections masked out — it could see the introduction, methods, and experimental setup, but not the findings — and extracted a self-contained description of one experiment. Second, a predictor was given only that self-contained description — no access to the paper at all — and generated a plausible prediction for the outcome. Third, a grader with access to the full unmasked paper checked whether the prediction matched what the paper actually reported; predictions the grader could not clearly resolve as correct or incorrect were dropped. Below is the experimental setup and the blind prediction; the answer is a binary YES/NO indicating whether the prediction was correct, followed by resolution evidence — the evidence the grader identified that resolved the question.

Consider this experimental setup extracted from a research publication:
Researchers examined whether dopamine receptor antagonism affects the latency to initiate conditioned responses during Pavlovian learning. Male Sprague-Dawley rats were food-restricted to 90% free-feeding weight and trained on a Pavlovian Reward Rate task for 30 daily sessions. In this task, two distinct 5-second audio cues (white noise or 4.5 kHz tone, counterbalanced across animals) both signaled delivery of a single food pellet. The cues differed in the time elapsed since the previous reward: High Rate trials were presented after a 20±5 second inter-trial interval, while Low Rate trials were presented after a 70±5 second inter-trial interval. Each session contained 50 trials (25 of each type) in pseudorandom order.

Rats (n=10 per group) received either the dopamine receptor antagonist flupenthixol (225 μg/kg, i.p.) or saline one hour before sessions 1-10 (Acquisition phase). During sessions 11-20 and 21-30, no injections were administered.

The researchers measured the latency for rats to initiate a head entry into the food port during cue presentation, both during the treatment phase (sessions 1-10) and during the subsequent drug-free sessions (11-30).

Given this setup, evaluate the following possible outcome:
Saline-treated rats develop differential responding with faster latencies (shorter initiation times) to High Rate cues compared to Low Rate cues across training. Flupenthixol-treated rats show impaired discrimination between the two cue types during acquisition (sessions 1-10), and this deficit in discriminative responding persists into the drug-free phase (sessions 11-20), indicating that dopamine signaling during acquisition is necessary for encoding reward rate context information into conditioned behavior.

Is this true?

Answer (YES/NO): NO